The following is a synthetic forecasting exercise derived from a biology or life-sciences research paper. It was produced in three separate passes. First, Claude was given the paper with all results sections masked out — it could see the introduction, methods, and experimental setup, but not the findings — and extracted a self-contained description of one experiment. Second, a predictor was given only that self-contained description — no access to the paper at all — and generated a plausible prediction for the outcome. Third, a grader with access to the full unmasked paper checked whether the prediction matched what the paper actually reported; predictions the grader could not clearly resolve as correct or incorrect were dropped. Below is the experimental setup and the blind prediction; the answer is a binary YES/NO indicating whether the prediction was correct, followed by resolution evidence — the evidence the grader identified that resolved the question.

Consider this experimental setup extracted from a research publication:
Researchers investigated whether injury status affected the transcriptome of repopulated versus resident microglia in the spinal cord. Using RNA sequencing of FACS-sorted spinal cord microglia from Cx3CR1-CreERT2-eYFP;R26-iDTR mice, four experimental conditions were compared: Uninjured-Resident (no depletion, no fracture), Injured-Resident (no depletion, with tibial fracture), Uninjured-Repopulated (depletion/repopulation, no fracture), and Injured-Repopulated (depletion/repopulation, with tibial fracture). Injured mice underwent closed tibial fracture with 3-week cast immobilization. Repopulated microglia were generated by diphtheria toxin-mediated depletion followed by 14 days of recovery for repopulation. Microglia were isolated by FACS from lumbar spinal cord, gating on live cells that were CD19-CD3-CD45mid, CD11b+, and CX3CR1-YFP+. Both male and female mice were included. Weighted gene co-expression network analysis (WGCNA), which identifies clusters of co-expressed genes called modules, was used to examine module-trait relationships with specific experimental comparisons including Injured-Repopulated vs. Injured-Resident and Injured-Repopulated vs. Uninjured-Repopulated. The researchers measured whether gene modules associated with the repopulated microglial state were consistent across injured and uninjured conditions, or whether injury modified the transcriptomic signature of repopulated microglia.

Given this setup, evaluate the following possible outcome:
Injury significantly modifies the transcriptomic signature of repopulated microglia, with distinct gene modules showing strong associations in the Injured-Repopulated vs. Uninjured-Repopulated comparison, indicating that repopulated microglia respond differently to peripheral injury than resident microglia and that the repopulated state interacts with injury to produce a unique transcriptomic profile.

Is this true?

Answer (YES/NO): NO